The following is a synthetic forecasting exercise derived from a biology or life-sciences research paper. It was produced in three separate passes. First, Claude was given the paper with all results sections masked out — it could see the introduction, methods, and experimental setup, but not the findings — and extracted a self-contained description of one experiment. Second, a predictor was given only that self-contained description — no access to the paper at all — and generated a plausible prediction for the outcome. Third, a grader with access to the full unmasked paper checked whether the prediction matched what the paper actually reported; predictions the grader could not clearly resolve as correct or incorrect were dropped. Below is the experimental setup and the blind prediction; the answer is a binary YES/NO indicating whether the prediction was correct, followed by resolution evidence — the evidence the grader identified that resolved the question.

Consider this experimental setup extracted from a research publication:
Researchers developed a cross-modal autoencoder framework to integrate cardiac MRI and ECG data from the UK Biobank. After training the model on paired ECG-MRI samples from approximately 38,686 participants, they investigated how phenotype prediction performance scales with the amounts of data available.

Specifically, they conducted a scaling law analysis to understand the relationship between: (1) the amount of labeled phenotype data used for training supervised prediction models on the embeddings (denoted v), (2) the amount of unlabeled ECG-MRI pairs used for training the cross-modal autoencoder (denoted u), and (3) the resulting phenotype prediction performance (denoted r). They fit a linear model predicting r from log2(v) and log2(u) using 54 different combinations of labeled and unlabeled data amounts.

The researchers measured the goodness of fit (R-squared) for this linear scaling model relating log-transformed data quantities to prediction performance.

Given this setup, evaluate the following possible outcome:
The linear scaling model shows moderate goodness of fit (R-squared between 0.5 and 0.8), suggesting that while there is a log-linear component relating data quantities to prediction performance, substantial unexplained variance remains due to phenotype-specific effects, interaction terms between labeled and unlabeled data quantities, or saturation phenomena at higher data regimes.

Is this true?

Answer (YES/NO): NO